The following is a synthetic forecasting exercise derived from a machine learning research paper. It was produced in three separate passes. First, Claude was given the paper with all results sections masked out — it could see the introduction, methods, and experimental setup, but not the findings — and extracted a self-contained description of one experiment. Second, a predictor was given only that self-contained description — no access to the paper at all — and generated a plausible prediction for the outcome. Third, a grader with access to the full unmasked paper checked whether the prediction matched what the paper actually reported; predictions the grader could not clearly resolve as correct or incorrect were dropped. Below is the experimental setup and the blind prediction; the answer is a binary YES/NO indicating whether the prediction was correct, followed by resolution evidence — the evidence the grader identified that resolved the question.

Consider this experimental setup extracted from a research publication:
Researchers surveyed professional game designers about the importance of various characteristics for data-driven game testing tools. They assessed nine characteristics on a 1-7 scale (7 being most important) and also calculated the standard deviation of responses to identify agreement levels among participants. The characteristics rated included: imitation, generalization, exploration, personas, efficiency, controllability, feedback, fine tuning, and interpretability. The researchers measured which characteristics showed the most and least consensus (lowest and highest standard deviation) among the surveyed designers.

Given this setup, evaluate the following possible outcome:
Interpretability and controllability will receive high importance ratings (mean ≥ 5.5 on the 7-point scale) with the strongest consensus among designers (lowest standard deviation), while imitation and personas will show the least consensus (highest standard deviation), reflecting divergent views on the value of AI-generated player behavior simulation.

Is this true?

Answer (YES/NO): NO